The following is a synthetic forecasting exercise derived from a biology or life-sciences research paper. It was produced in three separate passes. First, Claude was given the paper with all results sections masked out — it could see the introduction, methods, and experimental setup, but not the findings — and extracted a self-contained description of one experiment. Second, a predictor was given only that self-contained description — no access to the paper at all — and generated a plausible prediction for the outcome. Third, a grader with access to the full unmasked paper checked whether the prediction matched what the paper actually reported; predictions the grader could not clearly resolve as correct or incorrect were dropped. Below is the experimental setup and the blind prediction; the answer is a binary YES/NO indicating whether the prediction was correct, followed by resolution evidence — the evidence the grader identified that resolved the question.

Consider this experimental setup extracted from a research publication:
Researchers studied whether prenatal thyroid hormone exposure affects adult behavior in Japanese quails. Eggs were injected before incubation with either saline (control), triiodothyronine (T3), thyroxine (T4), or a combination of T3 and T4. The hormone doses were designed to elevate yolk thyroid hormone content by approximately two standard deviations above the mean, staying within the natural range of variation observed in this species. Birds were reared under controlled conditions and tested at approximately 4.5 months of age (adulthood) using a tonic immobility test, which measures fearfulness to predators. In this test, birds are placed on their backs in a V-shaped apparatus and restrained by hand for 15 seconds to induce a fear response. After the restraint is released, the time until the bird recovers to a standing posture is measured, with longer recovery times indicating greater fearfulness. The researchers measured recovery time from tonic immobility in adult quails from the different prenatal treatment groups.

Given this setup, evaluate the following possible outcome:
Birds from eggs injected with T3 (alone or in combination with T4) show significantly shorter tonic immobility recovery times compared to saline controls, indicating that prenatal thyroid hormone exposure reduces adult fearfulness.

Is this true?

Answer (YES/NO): NO